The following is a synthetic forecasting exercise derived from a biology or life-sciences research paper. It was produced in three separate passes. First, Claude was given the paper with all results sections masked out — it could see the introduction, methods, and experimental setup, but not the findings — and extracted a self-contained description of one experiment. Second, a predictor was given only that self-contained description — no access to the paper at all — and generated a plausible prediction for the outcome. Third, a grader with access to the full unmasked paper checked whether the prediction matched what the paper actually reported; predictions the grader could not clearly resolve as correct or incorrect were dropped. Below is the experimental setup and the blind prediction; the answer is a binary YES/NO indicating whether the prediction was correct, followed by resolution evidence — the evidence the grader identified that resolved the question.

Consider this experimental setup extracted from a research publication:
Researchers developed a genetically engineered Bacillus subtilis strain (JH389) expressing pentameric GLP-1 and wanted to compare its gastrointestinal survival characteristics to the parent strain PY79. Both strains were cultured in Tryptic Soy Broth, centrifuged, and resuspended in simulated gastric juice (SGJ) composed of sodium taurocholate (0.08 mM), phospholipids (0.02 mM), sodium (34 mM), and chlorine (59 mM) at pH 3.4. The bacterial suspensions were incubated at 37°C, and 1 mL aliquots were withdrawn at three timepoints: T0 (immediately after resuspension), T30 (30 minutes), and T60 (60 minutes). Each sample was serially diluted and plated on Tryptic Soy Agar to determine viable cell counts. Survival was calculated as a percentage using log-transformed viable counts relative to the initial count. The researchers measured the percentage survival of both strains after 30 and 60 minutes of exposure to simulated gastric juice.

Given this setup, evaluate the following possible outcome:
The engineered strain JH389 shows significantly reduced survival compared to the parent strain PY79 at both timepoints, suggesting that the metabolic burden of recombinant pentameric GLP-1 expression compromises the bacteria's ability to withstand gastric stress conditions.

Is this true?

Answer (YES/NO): NO